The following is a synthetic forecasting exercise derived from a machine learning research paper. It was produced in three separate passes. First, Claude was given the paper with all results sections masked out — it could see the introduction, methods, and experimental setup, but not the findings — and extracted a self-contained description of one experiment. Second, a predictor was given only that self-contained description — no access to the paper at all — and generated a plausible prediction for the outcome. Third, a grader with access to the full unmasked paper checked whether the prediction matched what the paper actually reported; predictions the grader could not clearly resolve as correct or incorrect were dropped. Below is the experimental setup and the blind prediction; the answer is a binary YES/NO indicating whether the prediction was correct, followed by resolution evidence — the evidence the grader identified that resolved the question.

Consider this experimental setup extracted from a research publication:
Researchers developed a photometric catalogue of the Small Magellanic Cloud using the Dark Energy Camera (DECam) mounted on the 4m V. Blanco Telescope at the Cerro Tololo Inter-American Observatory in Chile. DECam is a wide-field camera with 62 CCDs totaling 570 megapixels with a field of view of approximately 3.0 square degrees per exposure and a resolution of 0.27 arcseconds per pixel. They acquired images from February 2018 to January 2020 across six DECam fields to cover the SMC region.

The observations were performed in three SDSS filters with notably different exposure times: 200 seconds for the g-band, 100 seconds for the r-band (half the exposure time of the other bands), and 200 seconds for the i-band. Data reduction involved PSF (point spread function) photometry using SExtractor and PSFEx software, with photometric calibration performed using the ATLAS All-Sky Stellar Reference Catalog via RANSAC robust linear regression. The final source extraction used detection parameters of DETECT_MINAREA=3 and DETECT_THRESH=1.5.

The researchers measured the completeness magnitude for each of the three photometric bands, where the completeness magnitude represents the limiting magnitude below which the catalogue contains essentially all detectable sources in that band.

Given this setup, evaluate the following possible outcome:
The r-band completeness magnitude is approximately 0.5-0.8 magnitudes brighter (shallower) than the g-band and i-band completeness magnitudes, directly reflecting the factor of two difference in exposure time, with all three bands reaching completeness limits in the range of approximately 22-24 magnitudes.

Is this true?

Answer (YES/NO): NO